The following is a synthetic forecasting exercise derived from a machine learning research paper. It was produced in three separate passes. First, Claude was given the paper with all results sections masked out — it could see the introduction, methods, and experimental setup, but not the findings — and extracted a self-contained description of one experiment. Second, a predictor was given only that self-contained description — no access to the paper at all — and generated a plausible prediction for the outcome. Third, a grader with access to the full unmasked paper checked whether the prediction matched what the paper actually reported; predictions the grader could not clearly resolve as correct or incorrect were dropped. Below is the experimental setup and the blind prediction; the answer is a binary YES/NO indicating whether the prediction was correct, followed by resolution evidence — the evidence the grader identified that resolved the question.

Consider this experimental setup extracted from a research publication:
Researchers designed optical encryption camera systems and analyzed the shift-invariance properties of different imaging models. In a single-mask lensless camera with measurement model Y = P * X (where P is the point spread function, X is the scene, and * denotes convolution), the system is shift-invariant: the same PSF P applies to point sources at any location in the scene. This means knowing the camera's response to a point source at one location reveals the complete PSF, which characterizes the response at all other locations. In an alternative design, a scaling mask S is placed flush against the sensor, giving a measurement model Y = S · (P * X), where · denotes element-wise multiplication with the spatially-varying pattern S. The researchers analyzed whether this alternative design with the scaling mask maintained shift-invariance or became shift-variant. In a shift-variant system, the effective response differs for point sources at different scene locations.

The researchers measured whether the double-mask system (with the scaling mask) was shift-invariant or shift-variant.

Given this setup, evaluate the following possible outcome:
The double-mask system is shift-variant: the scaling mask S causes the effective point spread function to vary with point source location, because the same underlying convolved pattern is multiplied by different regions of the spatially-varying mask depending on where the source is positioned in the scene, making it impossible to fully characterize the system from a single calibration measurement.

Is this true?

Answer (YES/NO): YES